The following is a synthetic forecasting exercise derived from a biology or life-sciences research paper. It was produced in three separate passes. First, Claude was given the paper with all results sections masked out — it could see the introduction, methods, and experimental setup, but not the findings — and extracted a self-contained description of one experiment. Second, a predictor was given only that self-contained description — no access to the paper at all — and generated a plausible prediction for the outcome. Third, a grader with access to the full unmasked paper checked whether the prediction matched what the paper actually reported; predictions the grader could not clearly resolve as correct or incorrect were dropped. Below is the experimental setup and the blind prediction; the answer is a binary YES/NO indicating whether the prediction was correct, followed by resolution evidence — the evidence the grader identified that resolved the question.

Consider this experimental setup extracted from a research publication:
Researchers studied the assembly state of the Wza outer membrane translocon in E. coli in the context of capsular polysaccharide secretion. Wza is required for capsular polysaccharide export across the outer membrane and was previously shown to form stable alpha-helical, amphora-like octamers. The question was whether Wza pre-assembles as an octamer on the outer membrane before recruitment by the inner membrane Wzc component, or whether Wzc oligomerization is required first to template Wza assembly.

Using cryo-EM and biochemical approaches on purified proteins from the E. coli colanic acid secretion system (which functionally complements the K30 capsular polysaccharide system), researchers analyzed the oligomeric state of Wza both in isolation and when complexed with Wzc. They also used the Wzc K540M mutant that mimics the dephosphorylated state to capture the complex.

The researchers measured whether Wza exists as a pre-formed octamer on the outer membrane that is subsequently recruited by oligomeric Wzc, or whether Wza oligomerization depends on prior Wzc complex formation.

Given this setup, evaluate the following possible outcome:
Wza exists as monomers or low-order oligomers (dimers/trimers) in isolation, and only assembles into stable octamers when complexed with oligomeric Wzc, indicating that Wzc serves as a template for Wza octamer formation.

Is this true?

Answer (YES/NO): NO